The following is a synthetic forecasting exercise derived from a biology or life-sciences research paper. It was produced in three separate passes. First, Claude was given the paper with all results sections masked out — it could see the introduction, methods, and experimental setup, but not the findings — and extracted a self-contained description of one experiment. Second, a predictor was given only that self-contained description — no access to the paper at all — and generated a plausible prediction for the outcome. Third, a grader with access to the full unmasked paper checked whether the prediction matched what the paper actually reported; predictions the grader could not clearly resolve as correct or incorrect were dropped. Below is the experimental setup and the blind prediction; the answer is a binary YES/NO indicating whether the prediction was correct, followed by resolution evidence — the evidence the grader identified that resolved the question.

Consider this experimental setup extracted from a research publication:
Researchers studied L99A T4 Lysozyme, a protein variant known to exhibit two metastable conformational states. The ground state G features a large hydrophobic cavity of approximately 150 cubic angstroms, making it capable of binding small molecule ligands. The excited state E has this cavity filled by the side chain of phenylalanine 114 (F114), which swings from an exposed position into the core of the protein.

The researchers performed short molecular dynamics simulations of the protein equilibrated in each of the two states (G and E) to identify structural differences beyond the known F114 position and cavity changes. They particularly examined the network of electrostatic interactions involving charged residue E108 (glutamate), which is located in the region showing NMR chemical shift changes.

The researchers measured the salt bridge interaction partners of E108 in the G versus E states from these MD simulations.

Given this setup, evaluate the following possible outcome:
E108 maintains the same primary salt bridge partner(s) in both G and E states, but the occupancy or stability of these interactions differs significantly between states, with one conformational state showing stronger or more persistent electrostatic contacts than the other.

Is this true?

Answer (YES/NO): NO